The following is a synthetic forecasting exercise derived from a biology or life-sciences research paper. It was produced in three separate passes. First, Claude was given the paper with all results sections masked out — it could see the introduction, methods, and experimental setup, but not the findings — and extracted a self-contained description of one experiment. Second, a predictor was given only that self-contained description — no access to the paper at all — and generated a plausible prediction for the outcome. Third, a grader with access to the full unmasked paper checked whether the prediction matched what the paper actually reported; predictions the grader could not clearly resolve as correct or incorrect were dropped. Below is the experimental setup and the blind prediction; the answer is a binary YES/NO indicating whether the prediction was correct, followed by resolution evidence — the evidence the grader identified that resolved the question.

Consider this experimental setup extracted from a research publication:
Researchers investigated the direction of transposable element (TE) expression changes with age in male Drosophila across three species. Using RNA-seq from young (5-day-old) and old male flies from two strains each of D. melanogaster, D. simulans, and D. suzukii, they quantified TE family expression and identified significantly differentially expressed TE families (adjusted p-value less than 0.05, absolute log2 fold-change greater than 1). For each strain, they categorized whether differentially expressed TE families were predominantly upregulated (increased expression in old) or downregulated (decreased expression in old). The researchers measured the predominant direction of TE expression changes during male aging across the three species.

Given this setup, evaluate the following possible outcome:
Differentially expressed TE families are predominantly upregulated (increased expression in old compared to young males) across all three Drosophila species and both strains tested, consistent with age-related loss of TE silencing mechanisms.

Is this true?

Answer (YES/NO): NO